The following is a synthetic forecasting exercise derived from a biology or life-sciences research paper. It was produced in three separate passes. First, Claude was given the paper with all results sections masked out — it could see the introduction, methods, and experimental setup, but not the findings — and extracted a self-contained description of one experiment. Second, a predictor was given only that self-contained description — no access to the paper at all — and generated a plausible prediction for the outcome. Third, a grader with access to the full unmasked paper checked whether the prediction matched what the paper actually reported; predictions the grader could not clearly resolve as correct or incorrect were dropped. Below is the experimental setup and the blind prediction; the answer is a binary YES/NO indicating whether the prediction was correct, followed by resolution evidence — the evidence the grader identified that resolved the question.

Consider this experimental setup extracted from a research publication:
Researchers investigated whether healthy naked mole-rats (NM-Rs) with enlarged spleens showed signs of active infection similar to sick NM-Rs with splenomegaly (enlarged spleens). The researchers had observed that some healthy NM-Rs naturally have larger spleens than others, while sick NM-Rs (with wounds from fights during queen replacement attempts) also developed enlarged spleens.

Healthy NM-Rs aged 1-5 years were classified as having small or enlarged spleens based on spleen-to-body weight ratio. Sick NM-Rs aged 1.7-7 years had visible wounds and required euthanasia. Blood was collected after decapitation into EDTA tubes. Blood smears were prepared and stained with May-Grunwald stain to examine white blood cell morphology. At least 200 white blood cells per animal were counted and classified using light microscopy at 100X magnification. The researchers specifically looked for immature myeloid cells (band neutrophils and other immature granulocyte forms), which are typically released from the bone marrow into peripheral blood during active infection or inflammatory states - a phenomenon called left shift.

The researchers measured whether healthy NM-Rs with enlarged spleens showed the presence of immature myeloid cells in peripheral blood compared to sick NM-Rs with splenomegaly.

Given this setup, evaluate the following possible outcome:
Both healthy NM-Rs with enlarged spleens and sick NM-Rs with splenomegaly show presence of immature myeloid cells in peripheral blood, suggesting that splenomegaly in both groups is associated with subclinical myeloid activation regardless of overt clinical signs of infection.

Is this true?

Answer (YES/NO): NO